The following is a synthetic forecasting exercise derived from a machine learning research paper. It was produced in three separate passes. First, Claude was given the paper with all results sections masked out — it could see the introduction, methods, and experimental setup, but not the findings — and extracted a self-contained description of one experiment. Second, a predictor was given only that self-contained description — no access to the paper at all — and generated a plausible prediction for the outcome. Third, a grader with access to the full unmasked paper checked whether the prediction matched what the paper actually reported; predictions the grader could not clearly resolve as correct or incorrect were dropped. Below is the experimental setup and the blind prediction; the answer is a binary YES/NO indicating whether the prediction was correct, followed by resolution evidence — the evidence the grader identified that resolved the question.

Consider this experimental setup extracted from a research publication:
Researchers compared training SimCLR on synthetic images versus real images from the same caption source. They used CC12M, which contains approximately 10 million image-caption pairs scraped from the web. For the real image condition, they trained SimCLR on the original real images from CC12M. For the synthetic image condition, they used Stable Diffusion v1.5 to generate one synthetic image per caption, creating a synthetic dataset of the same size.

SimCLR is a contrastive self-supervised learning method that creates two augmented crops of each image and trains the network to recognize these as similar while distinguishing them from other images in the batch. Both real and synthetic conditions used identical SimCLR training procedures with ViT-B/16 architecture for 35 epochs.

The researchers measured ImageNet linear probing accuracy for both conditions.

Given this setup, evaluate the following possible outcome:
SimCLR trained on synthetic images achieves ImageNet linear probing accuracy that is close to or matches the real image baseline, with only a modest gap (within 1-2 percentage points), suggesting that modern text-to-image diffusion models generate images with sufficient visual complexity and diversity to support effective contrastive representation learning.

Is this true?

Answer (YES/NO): NO